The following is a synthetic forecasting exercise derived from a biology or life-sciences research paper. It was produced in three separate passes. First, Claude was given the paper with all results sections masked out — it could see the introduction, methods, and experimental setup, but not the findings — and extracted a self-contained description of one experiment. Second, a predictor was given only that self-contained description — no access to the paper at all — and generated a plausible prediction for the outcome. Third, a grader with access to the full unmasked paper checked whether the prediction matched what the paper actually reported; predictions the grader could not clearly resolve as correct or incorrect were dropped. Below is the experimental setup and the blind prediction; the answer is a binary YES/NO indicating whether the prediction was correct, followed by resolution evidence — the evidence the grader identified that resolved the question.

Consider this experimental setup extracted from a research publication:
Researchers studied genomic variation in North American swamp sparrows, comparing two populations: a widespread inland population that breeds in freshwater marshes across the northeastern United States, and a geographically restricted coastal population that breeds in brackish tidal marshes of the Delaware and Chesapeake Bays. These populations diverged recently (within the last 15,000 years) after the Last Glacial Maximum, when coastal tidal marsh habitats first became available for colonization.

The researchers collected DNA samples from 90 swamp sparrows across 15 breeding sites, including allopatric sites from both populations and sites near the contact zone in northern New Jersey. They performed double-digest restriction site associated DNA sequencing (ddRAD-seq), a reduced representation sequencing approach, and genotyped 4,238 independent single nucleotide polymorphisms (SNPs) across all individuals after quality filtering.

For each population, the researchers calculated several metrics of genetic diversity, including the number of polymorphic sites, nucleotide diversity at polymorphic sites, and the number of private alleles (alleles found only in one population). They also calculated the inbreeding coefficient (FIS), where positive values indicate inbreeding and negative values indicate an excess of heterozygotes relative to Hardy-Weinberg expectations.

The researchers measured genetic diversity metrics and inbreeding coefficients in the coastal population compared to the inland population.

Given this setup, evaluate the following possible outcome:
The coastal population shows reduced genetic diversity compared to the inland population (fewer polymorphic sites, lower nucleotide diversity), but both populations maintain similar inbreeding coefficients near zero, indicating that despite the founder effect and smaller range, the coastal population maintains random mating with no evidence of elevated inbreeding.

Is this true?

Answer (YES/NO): NO